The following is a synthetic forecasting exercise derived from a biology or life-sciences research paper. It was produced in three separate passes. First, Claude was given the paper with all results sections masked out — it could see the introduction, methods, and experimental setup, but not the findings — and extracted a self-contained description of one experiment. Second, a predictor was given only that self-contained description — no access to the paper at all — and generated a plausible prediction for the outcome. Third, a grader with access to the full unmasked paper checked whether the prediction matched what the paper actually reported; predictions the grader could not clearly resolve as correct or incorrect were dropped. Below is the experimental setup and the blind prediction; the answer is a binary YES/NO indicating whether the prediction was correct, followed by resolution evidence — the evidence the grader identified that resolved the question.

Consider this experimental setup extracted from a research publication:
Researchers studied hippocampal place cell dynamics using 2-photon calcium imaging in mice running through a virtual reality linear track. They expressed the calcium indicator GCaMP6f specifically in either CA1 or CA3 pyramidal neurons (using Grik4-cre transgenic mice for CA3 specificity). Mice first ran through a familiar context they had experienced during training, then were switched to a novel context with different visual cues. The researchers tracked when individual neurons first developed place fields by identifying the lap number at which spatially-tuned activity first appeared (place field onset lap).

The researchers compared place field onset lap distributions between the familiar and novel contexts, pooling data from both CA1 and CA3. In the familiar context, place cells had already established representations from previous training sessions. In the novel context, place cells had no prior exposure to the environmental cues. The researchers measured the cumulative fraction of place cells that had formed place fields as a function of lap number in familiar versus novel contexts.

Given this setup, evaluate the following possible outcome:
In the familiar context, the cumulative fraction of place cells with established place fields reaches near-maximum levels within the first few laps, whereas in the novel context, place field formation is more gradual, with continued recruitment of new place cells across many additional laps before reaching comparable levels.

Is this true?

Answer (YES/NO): YES